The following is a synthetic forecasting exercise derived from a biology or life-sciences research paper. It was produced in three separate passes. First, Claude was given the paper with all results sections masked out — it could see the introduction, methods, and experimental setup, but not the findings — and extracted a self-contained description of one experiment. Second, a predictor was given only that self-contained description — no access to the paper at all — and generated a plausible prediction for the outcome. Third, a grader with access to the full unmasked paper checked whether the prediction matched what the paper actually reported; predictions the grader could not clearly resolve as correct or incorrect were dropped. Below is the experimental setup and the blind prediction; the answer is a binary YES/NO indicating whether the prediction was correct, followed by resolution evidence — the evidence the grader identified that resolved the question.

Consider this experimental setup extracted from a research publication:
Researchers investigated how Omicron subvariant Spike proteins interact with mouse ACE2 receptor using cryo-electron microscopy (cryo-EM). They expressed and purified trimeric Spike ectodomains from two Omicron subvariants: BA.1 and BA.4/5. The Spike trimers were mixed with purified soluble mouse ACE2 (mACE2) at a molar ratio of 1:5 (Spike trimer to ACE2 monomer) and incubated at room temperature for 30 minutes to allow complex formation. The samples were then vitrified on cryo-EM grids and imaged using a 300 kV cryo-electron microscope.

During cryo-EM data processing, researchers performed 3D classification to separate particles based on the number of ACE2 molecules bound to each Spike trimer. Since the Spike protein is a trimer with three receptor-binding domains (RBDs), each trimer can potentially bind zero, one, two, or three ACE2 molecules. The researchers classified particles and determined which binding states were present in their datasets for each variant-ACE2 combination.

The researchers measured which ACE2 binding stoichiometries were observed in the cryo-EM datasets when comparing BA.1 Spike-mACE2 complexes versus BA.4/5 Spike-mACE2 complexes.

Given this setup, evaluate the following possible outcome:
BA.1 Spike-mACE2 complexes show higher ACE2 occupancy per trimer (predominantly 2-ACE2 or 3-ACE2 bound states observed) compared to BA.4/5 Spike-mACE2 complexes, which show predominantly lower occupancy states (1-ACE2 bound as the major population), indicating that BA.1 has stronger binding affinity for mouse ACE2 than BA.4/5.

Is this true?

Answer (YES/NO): NO